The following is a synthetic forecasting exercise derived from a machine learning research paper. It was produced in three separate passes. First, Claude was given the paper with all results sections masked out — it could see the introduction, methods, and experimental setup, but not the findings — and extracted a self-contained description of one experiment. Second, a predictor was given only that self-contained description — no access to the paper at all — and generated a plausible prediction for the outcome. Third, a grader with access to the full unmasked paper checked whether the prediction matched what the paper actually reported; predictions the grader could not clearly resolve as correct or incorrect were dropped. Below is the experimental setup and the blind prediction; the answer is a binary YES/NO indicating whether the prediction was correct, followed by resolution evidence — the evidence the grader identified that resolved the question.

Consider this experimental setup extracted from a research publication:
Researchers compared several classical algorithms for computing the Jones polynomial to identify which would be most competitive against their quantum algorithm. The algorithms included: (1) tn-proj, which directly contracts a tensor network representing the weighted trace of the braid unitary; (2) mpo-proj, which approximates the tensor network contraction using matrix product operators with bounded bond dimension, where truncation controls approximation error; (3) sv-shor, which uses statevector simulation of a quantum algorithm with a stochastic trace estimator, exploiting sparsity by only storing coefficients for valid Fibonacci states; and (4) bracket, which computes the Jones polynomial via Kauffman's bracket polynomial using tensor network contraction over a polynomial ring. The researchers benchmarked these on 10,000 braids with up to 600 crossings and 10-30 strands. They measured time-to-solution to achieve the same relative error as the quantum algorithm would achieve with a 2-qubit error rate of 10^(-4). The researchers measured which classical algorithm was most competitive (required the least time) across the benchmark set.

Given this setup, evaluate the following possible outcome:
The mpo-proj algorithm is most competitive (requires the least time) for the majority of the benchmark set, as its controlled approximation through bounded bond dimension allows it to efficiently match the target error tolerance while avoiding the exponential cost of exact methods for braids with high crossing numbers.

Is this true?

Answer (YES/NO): YES